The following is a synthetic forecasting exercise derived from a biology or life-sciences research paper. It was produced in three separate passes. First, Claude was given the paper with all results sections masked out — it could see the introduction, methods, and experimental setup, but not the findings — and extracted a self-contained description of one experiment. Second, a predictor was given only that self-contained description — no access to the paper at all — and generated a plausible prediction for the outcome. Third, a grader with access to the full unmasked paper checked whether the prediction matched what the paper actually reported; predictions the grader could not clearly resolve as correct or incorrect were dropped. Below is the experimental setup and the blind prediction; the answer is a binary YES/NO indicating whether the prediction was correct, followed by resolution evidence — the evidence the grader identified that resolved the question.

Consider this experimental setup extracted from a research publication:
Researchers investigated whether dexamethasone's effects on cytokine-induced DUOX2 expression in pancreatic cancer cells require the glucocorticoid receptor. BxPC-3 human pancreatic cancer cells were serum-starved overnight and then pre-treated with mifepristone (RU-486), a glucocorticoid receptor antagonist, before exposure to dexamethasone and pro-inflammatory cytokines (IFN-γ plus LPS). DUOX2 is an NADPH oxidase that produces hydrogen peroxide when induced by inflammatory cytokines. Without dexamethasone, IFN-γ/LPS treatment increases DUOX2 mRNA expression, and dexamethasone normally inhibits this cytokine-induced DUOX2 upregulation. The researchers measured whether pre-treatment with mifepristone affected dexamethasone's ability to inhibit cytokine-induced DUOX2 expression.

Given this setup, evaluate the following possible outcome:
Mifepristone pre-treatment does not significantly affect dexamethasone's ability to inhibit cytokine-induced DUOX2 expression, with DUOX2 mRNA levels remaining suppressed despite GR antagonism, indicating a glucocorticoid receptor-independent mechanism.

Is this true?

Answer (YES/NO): NO